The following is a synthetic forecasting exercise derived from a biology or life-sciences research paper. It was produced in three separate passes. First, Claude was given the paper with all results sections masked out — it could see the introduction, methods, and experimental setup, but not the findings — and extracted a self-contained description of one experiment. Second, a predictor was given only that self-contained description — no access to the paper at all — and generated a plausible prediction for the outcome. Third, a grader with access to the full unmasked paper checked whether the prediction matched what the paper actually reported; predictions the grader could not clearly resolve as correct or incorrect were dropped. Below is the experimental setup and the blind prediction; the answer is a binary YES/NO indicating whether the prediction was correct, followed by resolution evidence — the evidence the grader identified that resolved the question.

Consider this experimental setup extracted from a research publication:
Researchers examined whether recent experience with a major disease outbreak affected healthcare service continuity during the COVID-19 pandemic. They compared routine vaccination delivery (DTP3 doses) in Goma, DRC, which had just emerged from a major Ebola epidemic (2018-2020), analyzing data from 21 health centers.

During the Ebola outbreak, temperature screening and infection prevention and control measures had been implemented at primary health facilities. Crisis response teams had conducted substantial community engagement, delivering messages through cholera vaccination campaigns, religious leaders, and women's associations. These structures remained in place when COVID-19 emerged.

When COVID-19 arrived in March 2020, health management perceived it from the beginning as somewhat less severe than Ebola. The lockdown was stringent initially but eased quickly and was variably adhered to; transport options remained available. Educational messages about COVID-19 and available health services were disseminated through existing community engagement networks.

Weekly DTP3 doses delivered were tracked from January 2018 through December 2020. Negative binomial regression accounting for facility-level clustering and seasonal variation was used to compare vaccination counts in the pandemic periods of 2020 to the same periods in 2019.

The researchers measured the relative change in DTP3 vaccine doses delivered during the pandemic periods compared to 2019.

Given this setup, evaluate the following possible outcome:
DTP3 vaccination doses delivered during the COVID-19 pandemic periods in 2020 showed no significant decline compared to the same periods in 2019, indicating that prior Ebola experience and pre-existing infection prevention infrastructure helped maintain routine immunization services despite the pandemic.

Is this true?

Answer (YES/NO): YES